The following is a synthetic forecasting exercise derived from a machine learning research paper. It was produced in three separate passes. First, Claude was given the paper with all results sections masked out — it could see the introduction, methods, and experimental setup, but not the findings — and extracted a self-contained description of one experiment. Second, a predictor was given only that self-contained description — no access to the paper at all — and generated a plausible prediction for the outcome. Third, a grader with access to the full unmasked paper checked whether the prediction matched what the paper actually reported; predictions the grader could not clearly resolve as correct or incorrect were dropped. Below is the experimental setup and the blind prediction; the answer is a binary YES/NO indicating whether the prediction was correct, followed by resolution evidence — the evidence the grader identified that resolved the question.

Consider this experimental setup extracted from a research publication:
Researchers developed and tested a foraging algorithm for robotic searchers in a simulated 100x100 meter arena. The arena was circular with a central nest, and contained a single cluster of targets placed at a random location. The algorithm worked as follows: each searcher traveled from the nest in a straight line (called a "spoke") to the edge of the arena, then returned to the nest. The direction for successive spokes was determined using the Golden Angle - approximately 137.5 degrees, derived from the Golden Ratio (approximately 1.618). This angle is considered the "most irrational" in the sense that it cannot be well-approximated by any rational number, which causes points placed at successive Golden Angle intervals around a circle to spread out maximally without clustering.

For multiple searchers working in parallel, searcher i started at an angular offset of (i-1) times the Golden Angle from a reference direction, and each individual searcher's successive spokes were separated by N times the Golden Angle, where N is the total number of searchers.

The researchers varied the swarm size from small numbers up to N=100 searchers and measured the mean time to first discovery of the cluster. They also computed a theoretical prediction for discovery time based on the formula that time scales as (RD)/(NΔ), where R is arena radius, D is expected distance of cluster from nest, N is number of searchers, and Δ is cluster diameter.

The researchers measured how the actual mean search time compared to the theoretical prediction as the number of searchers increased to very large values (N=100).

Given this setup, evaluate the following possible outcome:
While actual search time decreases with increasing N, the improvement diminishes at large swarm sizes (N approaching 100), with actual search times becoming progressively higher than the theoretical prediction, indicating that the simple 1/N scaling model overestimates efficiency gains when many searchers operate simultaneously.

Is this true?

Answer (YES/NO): NO